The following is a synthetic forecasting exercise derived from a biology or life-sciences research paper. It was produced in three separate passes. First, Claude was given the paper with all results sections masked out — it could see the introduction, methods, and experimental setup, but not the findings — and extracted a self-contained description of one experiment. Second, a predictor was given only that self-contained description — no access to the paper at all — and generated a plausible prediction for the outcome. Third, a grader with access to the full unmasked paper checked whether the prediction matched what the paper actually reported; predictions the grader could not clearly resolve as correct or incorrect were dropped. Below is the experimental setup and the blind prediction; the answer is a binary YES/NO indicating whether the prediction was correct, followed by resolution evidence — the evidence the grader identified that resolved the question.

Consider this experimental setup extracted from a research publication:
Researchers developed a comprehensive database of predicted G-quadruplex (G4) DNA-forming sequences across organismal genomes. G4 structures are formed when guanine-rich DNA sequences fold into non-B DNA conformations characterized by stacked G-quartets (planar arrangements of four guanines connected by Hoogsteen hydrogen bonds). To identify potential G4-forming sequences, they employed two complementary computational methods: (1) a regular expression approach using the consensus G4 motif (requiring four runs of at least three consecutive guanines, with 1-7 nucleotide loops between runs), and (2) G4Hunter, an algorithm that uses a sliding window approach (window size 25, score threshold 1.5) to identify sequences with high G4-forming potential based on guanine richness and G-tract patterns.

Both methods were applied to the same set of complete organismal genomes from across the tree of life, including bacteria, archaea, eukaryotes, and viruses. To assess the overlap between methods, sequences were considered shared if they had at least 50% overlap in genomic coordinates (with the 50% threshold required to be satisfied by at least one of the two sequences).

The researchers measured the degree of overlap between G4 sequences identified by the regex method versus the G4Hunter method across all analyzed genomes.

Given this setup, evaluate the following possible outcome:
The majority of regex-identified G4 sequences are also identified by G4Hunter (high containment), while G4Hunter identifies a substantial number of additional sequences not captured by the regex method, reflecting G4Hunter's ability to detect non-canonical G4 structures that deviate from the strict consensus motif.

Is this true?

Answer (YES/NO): YES